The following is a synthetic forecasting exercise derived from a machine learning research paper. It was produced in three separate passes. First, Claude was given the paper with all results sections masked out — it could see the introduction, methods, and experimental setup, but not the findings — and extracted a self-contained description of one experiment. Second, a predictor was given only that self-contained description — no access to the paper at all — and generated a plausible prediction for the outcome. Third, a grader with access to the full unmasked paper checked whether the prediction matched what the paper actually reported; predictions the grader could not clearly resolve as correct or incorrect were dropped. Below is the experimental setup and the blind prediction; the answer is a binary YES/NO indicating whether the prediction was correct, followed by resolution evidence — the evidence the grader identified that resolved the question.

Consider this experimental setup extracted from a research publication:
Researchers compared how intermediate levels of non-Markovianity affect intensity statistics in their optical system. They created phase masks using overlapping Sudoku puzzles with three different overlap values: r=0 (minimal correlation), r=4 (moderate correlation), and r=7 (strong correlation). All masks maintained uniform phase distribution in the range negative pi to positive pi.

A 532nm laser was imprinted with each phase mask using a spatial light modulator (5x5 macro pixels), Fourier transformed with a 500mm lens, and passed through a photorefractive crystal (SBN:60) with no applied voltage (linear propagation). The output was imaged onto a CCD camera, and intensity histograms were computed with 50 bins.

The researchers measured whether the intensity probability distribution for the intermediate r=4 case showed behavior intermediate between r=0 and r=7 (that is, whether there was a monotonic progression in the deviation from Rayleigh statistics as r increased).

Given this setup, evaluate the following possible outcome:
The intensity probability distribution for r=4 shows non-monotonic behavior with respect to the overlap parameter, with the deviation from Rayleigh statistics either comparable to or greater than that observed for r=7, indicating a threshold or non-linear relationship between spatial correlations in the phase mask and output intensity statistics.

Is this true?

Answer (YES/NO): NO